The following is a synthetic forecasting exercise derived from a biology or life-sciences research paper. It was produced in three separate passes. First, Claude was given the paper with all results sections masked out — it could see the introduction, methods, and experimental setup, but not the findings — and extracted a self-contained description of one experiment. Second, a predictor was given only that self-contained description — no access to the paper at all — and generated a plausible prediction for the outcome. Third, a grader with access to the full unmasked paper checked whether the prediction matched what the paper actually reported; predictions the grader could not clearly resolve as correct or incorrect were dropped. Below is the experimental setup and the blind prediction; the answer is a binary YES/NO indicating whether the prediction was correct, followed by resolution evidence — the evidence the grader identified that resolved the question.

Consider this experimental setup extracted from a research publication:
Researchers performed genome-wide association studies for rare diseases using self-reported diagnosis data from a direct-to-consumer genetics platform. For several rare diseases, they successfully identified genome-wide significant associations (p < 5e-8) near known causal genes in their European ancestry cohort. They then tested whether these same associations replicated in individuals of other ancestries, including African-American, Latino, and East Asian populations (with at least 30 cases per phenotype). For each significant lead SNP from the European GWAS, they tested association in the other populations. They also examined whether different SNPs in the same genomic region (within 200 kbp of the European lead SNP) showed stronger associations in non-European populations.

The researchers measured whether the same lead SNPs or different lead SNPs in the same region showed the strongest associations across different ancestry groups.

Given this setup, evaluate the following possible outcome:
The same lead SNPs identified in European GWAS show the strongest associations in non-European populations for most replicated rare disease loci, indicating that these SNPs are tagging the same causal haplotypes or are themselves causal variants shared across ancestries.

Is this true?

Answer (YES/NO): NO